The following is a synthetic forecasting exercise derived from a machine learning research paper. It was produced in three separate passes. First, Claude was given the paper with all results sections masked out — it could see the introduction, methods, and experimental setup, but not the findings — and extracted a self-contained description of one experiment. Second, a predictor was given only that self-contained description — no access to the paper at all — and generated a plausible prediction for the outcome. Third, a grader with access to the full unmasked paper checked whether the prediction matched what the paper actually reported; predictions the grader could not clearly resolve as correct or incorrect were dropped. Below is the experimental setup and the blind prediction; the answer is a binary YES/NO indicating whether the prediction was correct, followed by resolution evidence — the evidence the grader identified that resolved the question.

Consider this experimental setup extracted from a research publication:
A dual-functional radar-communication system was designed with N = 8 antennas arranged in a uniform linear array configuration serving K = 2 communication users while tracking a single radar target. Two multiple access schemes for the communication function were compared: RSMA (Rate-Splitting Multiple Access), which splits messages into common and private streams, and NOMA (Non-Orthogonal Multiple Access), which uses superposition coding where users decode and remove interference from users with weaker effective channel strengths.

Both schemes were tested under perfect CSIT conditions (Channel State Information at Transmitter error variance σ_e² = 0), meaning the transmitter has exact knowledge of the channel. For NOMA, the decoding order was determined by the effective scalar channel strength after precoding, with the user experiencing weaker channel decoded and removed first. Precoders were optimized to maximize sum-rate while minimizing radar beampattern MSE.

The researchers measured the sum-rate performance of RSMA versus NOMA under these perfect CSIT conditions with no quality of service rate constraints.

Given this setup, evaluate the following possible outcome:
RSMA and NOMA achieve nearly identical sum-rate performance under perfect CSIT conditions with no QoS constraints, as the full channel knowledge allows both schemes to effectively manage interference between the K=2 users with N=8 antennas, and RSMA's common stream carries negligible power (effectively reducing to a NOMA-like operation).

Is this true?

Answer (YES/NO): NO